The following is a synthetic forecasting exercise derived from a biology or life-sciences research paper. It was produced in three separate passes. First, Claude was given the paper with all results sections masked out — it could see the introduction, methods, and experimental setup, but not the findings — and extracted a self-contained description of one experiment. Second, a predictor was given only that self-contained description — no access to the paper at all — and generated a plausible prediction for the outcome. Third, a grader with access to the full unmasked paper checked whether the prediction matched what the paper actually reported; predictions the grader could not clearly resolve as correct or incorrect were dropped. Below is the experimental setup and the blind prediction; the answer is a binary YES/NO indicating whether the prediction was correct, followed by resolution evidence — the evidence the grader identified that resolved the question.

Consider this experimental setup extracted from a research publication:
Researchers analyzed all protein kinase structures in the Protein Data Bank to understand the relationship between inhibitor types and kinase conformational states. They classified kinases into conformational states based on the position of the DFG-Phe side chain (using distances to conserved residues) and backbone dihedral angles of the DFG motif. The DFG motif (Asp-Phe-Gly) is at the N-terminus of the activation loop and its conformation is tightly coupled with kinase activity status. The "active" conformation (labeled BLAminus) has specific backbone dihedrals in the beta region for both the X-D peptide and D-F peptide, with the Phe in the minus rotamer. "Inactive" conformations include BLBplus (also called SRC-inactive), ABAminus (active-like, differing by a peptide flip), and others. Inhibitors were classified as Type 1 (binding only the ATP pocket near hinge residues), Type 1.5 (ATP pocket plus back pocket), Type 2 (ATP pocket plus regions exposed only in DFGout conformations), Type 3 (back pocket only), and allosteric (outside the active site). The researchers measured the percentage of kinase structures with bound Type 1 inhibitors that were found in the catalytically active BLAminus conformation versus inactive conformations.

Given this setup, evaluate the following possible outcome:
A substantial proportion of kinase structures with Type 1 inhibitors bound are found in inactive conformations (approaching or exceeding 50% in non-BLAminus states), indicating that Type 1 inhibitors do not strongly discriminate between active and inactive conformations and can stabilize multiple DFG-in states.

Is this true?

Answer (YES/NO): NO